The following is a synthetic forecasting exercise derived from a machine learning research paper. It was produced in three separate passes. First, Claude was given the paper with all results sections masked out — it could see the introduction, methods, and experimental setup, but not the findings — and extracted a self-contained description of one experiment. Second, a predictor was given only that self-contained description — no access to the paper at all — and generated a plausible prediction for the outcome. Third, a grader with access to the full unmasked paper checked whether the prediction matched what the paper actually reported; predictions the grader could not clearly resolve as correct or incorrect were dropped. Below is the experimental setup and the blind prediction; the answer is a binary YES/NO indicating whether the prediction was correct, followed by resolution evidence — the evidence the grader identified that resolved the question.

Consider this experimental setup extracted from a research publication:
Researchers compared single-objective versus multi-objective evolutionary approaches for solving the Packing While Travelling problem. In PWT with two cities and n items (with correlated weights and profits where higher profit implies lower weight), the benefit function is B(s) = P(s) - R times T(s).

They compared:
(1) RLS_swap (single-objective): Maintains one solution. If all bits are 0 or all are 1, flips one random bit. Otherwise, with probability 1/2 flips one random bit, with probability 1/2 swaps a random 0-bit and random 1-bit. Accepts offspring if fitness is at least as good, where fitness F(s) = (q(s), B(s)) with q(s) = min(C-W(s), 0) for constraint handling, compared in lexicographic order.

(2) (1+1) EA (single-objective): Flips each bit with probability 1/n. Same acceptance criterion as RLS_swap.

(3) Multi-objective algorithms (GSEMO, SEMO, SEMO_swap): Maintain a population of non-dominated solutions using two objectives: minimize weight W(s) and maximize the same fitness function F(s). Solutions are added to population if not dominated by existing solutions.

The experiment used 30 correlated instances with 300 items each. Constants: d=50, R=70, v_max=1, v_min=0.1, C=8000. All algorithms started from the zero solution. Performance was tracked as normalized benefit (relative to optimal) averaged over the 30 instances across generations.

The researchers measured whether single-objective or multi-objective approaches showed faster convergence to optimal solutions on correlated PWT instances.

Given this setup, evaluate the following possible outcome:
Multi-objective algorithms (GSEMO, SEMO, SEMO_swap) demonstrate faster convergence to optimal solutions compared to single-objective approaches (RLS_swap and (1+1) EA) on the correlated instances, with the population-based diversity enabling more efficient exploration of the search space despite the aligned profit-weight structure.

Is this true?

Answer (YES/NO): NO